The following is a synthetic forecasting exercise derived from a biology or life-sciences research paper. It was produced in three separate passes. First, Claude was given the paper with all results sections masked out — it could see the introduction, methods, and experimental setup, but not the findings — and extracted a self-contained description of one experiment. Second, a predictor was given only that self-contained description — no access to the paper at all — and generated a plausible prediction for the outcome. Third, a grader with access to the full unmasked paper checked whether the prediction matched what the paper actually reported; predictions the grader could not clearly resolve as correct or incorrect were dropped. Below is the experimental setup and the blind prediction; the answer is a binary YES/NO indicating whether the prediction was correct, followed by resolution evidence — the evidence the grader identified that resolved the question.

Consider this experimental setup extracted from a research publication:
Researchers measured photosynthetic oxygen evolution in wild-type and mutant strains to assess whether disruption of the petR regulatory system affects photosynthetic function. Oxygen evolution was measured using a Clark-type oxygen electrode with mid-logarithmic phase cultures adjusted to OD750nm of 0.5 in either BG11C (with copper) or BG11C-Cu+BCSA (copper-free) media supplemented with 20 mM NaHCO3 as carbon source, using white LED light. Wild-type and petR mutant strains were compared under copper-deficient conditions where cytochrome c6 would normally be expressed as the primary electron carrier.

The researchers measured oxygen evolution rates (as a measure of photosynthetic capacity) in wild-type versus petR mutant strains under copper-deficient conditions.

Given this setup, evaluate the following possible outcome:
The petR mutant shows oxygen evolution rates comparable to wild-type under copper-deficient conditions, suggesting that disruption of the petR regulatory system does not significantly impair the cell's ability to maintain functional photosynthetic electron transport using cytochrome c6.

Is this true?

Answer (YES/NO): NO